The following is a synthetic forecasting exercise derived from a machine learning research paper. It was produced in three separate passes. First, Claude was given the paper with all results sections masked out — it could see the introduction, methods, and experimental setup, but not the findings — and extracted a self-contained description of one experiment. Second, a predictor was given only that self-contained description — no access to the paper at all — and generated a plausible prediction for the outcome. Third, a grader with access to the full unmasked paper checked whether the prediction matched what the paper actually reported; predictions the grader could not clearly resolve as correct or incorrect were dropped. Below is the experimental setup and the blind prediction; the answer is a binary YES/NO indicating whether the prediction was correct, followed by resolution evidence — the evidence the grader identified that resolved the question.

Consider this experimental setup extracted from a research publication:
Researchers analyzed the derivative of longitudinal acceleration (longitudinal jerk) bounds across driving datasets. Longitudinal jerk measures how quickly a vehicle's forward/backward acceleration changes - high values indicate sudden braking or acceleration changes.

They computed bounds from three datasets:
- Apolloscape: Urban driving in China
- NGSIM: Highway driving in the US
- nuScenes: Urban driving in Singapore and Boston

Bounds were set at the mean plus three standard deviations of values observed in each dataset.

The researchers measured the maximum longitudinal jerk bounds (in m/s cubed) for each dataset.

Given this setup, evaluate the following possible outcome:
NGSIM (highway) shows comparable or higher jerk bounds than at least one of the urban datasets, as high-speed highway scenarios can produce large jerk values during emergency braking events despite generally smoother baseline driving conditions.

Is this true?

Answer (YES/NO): NO